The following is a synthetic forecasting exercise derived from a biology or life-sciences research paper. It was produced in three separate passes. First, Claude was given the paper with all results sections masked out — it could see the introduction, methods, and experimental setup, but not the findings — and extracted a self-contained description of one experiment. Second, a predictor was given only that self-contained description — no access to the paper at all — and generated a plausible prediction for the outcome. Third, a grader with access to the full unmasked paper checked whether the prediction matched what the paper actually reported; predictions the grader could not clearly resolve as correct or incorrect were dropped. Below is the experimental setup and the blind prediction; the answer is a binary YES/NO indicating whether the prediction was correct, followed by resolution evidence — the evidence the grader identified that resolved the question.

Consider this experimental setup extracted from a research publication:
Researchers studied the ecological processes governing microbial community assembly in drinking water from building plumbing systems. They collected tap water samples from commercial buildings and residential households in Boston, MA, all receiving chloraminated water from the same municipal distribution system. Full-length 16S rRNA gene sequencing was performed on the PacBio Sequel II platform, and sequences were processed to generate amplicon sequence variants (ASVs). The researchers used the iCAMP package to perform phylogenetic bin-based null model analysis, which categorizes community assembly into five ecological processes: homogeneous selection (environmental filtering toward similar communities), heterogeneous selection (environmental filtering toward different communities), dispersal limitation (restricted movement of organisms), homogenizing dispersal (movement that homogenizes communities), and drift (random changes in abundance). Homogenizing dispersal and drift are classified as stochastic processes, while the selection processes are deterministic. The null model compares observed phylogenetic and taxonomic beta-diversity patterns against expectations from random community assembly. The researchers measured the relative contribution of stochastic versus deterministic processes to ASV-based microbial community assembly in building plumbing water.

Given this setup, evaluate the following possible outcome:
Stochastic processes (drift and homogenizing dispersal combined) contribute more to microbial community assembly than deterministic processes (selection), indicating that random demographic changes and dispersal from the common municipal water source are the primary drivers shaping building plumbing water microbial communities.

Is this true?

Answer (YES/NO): NO